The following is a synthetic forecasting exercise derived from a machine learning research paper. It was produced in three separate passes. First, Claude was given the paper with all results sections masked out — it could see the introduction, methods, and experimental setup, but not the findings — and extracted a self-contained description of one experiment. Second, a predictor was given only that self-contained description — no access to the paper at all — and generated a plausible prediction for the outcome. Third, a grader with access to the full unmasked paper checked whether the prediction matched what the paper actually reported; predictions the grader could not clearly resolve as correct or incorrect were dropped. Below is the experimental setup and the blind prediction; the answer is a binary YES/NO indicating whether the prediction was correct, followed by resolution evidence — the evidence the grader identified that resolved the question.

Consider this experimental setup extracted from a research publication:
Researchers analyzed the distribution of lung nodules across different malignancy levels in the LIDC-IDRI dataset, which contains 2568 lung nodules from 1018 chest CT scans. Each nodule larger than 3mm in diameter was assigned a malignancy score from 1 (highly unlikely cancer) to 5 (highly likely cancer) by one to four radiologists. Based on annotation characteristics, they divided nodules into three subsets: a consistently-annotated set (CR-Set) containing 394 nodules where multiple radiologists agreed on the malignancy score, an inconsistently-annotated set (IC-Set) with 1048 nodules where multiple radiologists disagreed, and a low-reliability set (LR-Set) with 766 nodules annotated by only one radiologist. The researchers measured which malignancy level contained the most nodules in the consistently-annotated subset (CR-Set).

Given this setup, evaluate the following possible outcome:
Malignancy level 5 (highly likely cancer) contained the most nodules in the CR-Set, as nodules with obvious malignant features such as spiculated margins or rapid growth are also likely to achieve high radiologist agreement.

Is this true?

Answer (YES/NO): NO